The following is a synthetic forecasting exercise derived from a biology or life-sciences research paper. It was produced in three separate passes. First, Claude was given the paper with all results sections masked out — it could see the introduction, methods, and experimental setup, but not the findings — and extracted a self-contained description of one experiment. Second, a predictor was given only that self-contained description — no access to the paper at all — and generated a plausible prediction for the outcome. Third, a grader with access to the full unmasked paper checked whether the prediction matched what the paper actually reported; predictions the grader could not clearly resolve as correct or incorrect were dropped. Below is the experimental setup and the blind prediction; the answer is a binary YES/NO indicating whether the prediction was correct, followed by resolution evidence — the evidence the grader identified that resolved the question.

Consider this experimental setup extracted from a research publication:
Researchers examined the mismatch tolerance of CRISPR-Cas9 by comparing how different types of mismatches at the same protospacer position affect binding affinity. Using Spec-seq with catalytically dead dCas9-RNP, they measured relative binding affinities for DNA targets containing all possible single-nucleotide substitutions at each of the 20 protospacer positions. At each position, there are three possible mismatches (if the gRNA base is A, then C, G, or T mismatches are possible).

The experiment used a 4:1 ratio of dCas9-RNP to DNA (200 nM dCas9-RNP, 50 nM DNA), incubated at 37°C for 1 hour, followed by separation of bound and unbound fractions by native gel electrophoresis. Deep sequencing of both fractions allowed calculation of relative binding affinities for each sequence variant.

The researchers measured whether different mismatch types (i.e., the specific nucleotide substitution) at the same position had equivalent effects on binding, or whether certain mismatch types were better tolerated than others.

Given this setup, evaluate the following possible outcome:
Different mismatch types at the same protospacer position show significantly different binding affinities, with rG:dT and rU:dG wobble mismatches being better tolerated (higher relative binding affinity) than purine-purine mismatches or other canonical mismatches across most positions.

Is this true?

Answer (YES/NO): NO